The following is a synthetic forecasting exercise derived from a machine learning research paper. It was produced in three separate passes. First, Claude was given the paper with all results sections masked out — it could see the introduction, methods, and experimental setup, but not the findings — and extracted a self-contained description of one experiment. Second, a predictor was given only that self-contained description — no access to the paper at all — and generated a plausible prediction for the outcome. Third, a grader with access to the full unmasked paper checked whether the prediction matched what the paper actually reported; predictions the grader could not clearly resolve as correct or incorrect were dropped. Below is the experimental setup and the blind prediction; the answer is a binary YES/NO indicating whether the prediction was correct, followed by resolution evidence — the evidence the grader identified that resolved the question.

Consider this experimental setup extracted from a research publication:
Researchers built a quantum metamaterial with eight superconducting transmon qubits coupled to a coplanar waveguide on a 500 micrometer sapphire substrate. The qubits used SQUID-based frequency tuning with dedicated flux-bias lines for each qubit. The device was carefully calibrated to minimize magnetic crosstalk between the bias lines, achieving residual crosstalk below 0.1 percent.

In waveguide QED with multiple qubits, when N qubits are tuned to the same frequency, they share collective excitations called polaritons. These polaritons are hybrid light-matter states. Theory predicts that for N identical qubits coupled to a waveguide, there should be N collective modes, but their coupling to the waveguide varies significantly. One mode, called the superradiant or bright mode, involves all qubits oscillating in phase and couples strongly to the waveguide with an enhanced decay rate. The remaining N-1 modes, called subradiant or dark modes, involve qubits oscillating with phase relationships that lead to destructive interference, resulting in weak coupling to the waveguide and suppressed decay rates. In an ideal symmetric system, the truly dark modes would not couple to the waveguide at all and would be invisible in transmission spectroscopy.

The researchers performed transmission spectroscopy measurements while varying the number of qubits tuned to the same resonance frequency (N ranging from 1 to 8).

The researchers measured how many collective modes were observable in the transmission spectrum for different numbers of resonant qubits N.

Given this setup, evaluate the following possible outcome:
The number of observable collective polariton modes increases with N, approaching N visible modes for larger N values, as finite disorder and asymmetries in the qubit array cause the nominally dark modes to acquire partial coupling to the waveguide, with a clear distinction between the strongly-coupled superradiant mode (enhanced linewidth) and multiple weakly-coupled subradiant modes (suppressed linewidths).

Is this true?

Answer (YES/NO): NO